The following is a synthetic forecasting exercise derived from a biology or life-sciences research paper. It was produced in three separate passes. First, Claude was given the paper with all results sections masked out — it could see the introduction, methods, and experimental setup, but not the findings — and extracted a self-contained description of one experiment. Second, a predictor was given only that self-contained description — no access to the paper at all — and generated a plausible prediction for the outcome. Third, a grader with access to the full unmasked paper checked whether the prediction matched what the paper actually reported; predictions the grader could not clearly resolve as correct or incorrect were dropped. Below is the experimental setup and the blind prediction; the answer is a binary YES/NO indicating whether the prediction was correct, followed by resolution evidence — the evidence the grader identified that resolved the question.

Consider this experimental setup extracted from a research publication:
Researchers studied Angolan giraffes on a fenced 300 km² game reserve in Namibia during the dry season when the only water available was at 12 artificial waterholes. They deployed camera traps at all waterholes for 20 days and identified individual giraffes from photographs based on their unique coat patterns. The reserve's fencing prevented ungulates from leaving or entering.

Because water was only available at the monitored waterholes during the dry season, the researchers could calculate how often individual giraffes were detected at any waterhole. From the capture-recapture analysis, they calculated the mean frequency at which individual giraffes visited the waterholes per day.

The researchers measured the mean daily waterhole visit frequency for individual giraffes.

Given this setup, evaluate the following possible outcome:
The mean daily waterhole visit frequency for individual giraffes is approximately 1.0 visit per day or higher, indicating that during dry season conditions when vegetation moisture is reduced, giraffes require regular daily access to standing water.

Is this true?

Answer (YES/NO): NO